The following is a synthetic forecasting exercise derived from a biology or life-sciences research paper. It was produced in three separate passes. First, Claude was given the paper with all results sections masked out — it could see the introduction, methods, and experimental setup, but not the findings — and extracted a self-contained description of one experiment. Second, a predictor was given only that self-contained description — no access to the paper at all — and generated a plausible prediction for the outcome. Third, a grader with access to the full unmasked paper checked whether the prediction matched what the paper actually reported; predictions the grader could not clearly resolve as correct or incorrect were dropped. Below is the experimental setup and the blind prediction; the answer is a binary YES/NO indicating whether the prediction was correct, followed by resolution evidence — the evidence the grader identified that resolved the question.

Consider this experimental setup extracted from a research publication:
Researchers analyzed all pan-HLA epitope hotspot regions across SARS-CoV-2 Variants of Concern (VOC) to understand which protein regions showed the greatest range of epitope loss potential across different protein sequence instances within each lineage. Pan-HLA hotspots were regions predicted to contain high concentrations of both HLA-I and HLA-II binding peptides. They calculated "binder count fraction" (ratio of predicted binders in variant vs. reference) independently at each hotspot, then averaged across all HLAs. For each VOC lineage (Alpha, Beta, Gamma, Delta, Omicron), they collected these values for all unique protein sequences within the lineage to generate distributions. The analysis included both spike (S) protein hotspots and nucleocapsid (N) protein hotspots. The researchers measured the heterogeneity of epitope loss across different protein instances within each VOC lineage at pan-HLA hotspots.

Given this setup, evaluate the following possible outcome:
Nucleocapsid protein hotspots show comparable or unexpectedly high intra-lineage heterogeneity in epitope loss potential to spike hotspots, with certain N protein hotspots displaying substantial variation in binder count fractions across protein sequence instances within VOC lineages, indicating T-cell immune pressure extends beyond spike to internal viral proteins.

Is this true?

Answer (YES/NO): NO